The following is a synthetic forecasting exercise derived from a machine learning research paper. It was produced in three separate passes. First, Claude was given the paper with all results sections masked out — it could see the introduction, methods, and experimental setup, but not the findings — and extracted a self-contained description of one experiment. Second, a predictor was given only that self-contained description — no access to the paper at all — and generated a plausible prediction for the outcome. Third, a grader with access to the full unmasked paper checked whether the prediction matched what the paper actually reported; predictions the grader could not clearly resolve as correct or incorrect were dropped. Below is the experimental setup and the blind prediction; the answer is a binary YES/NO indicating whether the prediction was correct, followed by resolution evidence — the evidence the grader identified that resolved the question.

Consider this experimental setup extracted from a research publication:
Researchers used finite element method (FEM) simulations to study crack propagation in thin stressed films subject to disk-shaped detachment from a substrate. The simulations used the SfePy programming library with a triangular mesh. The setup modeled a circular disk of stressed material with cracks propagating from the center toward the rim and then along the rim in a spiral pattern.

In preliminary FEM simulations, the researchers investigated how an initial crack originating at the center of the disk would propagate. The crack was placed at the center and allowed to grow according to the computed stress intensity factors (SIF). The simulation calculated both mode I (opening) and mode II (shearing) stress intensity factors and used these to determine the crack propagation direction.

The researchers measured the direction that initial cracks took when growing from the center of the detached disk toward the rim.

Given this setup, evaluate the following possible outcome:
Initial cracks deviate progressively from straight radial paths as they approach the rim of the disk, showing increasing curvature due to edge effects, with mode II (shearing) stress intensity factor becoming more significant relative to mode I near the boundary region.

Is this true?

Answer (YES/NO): NO